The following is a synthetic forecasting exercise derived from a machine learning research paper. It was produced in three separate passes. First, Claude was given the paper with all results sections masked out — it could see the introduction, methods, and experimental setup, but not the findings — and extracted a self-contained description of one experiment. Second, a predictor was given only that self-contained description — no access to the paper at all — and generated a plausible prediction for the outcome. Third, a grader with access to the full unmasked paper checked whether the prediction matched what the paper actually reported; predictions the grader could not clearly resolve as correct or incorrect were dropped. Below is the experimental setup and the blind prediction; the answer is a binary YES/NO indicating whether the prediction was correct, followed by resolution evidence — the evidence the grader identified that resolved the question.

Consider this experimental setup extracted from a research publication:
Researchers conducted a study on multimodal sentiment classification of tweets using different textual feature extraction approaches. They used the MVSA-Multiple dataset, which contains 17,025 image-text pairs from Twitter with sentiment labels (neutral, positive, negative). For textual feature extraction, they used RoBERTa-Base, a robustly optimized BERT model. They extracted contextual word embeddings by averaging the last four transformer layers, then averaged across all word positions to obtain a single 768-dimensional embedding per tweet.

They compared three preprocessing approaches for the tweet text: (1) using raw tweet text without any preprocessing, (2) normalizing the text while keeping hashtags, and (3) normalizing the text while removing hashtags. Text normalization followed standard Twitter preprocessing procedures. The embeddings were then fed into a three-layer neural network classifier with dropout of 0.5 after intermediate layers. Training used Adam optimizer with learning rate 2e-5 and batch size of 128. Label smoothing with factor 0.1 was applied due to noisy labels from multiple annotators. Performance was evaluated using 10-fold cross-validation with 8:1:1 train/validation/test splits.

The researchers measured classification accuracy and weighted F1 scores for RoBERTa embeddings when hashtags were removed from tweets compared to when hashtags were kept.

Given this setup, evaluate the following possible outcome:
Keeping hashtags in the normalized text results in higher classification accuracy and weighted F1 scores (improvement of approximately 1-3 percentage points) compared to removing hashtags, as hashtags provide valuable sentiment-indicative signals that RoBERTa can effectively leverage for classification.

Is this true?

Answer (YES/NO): NO